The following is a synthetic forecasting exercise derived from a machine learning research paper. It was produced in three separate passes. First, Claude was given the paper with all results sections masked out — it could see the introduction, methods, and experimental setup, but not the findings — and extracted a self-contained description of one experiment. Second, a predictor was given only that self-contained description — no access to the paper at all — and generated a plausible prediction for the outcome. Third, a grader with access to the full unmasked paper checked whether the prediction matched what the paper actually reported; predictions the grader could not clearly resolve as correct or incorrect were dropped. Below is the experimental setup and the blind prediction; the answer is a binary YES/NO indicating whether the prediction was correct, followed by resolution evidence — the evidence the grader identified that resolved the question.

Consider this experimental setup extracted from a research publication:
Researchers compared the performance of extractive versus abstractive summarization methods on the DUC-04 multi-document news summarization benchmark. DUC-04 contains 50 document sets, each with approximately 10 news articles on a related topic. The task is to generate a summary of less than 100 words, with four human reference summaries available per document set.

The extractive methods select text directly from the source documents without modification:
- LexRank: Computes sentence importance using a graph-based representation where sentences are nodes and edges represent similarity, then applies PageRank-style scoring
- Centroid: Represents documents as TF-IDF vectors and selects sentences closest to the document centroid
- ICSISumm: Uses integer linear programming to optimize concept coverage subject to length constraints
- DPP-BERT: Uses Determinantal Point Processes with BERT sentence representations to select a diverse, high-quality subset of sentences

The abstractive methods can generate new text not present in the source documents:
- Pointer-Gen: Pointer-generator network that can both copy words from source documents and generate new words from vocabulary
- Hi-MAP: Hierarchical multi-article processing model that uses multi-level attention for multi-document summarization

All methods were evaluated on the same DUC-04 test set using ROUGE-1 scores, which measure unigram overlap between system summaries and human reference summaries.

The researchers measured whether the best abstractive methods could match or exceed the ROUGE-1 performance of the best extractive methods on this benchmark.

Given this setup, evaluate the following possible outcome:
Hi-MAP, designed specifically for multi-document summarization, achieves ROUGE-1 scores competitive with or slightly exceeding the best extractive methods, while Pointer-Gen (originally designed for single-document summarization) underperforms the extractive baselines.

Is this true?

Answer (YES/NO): NO